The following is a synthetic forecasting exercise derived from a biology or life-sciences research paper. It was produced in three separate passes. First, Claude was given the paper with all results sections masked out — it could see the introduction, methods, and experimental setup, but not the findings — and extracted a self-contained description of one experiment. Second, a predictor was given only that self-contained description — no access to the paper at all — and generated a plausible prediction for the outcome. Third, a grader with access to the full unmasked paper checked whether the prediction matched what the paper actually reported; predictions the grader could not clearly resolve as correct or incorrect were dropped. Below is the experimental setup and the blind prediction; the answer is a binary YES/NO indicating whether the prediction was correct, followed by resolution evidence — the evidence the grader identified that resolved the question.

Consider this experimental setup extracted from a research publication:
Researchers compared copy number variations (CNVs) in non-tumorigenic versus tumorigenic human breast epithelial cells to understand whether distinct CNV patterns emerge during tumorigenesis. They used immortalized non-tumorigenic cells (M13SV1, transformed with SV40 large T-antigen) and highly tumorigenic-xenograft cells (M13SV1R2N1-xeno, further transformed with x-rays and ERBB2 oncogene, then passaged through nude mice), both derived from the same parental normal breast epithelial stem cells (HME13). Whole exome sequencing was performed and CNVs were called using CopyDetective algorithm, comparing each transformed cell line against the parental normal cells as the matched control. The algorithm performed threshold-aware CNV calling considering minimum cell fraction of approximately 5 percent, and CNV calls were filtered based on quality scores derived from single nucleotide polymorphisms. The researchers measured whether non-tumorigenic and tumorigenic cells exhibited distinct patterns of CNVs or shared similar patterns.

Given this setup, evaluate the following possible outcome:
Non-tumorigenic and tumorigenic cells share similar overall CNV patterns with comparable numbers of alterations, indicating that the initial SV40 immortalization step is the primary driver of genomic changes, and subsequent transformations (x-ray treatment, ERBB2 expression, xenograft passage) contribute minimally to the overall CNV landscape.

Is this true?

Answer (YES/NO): NO